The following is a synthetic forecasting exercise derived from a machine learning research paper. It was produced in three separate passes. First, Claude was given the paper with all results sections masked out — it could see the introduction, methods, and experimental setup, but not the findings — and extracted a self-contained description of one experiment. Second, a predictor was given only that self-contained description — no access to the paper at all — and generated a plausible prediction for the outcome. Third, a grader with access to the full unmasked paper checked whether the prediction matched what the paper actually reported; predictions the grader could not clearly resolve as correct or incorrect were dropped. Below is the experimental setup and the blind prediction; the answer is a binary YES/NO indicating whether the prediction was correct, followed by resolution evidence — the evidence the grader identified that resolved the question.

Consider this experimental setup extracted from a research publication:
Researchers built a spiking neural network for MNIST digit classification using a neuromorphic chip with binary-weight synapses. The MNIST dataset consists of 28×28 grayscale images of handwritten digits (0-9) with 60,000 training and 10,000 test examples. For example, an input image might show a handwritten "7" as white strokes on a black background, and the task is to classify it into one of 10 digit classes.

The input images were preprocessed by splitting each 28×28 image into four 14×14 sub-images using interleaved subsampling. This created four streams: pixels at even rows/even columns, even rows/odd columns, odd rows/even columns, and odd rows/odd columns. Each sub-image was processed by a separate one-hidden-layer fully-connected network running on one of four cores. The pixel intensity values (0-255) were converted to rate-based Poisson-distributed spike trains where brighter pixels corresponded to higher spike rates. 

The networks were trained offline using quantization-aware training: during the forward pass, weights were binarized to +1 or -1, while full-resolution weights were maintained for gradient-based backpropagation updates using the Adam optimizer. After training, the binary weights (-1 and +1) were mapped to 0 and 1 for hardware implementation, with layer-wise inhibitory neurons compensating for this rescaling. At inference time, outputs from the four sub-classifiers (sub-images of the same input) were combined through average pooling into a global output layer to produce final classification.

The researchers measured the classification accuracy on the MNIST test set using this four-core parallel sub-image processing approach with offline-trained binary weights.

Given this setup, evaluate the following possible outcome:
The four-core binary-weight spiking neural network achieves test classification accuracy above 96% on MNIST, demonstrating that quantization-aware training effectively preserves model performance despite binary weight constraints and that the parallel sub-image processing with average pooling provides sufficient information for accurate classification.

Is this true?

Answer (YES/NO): YES